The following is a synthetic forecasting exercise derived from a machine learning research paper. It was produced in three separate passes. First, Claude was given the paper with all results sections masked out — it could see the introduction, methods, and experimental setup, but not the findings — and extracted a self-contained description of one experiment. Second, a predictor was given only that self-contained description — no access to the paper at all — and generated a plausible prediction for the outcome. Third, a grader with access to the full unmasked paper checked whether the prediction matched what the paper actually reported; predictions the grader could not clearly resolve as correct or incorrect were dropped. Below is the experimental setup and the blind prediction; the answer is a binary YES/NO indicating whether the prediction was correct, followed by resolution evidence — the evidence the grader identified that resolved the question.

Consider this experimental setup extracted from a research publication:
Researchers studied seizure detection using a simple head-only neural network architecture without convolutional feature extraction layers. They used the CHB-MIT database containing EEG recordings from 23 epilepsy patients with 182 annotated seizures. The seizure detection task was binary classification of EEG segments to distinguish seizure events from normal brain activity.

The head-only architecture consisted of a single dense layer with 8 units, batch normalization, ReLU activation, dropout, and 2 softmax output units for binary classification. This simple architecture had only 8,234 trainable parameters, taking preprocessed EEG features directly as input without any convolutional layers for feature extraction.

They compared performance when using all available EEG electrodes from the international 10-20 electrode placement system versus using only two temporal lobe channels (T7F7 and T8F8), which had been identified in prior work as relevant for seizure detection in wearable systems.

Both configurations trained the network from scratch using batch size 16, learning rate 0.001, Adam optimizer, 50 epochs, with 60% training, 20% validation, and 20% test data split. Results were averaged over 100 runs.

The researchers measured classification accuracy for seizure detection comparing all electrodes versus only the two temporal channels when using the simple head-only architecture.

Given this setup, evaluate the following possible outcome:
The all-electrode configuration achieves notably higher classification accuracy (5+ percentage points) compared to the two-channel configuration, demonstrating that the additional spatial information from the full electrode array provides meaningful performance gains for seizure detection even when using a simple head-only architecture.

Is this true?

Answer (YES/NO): NO